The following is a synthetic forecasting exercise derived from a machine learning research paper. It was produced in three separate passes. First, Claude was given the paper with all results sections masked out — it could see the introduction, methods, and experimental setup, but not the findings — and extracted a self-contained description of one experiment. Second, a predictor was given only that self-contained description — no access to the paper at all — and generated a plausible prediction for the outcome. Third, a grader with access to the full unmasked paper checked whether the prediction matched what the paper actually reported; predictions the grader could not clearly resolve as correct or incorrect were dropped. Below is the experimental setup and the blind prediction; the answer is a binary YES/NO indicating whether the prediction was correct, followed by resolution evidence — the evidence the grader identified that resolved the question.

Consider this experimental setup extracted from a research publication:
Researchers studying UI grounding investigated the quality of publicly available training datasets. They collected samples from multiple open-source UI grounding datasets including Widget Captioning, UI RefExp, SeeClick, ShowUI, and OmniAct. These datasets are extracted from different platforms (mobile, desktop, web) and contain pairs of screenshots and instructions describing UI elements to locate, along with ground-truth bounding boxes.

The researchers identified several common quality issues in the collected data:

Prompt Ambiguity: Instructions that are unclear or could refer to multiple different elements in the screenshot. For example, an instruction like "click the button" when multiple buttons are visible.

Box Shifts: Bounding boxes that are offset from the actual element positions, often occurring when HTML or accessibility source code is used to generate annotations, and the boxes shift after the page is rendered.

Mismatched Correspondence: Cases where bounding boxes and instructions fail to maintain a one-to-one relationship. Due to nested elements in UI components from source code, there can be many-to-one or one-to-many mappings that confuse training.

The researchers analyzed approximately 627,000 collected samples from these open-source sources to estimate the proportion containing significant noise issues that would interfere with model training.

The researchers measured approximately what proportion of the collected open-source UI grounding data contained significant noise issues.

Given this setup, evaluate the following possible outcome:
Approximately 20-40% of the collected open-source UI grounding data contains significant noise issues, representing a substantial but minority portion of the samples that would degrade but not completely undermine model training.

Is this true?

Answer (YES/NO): YES